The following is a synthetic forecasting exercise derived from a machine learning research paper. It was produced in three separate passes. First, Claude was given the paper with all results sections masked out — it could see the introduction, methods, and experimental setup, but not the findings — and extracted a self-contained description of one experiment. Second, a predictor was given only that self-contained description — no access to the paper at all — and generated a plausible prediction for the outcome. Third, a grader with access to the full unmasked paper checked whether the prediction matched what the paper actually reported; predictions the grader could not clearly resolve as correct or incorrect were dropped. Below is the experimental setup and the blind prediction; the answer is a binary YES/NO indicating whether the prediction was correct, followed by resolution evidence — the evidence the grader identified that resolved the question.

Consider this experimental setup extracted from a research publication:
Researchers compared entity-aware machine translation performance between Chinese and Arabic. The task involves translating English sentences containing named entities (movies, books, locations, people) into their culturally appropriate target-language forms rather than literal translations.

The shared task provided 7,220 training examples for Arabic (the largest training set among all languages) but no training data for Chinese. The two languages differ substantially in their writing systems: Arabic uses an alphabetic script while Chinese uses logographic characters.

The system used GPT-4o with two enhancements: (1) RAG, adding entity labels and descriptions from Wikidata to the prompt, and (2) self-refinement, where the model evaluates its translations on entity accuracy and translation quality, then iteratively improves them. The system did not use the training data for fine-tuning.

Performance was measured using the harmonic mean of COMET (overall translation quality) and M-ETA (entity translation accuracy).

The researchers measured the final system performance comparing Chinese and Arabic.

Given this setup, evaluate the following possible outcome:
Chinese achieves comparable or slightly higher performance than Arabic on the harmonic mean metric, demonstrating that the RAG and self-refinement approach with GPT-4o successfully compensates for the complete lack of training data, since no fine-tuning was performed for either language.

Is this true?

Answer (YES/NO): NO